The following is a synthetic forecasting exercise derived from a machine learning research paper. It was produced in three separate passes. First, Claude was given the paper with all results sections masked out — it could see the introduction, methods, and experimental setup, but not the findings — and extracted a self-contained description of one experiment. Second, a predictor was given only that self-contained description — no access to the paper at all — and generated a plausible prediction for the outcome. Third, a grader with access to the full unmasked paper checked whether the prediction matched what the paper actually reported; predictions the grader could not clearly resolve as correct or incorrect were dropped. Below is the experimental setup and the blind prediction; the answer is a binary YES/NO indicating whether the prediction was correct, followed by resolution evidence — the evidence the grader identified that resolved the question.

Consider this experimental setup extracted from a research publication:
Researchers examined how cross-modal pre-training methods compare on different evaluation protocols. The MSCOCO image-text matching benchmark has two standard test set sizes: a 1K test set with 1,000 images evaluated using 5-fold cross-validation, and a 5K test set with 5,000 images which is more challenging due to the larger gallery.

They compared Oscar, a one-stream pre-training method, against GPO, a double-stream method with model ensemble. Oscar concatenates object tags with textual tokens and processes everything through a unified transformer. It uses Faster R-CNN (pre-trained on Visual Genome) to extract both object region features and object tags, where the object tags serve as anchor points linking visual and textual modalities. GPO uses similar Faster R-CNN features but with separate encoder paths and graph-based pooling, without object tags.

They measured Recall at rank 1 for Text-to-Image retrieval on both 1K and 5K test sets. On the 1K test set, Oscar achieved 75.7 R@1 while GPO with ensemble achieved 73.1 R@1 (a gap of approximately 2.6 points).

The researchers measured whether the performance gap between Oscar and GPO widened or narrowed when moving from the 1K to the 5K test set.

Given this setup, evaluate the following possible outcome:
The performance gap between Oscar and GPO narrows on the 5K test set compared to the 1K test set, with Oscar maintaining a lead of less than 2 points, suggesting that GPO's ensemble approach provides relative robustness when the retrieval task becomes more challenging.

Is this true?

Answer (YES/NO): YES